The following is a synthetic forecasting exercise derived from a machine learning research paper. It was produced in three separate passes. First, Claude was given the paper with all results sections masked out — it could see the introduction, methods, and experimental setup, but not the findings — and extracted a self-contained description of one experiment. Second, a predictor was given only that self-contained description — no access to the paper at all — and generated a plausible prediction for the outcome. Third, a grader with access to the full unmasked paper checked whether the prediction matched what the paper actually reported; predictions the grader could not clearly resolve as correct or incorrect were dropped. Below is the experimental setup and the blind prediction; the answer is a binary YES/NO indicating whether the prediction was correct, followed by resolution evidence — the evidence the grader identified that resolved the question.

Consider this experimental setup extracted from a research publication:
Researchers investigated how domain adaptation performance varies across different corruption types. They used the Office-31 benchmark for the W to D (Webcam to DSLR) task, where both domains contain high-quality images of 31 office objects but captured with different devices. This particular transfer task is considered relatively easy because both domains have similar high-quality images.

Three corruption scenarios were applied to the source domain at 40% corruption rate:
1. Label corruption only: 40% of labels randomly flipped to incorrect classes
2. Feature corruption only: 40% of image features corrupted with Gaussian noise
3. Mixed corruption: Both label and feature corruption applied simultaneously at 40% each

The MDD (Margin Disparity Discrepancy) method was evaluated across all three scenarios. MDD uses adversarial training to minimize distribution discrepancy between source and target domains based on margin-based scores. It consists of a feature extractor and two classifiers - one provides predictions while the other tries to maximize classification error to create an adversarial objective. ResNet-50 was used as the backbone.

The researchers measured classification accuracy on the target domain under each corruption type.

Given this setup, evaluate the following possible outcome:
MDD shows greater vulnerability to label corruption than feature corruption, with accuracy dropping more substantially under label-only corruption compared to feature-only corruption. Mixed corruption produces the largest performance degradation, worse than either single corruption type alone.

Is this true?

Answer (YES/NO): NO